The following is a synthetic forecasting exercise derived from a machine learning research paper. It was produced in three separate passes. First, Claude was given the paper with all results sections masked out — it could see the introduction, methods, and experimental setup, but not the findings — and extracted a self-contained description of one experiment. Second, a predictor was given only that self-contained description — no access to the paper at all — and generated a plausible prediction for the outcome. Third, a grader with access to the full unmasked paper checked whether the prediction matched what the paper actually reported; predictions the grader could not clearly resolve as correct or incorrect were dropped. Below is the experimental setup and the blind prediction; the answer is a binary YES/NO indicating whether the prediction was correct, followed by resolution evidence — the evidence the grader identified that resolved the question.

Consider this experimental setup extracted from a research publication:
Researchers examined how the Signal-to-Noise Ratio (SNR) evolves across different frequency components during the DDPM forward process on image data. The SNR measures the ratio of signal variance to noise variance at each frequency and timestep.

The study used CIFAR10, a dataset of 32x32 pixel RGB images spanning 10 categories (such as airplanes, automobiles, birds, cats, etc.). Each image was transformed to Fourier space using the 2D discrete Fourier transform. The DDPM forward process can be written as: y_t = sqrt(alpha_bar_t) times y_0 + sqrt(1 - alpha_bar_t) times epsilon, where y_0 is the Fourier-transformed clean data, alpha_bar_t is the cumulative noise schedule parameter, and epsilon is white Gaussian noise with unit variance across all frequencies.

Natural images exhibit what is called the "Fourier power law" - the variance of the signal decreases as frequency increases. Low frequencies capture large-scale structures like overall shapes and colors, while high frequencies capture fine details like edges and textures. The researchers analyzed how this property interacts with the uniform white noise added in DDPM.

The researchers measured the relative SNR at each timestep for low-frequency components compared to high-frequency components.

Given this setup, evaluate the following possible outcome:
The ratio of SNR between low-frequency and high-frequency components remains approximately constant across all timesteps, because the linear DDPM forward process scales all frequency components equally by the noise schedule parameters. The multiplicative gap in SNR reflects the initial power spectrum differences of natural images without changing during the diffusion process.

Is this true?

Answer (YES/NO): YES